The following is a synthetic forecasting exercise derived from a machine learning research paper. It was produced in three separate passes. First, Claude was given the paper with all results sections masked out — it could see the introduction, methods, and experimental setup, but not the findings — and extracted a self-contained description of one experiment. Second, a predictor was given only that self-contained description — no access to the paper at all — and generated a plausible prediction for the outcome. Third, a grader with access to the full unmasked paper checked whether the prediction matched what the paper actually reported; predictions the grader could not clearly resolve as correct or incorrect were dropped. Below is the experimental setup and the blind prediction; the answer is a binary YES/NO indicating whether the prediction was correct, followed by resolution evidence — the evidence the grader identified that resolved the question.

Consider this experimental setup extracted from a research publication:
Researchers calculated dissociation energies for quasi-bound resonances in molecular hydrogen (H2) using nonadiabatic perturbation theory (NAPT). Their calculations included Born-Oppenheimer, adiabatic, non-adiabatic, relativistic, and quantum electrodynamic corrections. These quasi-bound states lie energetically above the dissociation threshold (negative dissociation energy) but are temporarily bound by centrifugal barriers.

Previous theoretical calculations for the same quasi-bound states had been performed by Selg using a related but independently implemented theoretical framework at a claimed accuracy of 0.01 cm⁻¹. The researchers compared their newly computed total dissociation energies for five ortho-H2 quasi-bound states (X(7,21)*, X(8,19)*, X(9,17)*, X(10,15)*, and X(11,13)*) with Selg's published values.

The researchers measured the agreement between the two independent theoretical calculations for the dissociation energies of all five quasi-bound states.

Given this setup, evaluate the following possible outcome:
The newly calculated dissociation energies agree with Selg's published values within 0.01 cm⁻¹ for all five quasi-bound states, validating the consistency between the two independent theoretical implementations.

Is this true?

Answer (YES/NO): YES